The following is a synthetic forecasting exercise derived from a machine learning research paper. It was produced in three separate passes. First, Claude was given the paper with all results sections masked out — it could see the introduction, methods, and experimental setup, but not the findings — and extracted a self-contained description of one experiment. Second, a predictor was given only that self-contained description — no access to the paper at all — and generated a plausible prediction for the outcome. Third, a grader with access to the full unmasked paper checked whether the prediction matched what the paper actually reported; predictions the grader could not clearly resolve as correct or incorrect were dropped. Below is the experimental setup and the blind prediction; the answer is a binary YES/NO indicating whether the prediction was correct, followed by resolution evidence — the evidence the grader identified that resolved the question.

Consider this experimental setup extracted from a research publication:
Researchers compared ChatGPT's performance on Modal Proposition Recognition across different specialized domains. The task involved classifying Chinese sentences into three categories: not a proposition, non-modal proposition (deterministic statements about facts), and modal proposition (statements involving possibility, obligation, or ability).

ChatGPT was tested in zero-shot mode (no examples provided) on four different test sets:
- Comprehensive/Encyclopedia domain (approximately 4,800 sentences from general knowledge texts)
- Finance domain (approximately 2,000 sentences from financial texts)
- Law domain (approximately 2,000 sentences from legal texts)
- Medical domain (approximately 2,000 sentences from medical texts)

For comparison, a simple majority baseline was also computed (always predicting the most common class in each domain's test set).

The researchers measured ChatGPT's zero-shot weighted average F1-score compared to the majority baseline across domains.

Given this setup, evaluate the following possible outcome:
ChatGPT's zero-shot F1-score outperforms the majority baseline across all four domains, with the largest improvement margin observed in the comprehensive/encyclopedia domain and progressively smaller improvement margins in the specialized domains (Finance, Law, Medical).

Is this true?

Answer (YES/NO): NO